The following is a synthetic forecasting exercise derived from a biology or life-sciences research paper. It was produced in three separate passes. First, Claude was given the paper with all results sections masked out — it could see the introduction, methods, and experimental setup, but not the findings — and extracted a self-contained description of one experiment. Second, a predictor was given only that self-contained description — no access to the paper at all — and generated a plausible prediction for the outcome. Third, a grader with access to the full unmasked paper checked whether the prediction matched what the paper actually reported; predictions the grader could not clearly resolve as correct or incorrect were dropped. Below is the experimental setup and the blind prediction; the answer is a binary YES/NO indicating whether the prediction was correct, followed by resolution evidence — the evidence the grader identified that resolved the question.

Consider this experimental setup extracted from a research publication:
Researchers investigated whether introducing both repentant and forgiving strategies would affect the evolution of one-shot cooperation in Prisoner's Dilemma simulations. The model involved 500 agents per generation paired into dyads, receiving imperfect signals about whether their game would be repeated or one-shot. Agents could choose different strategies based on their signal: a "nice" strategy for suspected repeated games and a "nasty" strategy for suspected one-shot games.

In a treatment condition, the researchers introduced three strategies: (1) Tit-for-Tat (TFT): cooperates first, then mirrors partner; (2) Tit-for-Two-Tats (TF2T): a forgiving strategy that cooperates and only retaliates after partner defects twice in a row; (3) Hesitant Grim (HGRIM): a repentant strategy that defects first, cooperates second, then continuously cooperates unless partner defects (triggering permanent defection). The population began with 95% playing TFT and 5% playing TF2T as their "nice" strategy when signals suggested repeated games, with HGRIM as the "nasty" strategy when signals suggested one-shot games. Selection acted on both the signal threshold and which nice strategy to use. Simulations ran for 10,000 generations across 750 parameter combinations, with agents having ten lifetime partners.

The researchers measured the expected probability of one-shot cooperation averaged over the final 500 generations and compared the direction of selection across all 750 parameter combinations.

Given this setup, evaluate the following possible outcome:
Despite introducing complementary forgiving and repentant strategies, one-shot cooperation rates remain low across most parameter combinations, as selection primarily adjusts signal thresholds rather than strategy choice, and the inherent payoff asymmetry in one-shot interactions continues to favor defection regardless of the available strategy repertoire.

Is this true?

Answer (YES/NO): NO